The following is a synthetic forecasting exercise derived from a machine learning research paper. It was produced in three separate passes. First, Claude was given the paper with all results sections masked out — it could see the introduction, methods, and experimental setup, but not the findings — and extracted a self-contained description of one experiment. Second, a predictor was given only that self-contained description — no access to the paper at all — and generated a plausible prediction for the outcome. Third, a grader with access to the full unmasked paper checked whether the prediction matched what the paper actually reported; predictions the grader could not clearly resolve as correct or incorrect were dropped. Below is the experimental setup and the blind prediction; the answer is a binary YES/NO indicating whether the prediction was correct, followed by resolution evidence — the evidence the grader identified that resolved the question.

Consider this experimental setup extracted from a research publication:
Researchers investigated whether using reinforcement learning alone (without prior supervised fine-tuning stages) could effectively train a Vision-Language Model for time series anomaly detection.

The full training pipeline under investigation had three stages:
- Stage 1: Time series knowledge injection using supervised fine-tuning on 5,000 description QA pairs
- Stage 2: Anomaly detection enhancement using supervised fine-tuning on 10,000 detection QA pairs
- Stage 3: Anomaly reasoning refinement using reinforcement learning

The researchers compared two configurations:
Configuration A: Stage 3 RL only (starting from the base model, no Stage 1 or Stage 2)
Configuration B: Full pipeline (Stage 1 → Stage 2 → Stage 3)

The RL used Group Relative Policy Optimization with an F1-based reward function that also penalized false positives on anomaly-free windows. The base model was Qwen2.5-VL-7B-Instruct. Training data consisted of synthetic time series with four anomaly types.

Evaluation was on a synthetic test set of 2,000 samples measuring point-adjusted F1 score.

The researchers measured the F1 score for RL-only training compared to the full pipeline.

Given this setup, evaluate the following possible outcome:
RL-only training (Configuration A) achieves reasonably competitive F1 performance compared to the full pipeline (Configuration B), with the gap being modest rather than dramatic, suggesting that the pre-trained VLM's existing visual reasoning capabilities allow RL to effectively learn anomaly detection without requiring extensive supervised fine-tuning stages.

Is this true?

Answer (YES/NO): NO